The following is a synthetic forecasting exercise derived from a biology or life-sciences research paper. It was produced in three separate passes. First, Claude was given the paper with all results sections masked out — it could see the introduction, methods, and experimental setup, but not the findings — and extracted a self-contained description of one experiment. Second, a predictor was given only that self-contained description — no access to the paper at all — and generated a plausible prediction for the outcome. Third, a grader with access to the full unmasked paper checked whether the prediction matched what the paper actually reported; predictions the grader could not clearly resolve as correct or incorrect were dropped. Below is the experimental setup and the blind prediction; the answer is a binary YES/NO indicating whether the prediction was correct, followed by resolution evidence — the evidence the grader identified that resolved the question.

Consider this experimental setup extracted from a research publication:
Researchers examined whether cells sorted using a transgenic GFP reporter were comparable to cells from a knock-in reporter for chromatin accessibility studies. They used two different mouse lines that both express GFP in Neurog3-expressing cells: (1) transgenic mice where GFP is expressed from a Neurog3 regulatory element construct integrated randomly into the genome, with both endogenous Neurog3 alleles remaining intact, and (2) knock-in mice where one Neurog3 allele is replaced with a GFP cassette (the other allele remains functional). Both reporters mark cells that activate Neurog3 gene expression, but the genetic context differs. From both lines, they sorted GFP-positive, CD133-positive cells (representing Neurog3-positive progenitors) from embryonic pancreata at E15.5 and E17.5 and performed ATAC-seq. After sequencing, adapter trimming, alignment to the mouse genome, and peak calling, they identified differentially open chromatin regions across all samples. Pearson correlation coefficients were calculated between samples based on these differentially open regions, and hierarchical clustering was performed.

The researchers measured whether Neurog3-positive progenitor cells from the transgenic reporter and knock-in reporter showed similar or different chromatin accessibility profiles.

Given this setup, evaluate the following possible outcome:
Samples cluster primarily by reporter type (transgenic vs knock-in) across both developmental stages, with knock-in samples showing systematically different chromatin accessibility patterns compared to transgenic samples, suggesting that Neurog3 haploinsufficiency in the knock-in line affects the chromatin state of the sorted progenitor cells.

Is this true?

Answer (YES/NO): NO